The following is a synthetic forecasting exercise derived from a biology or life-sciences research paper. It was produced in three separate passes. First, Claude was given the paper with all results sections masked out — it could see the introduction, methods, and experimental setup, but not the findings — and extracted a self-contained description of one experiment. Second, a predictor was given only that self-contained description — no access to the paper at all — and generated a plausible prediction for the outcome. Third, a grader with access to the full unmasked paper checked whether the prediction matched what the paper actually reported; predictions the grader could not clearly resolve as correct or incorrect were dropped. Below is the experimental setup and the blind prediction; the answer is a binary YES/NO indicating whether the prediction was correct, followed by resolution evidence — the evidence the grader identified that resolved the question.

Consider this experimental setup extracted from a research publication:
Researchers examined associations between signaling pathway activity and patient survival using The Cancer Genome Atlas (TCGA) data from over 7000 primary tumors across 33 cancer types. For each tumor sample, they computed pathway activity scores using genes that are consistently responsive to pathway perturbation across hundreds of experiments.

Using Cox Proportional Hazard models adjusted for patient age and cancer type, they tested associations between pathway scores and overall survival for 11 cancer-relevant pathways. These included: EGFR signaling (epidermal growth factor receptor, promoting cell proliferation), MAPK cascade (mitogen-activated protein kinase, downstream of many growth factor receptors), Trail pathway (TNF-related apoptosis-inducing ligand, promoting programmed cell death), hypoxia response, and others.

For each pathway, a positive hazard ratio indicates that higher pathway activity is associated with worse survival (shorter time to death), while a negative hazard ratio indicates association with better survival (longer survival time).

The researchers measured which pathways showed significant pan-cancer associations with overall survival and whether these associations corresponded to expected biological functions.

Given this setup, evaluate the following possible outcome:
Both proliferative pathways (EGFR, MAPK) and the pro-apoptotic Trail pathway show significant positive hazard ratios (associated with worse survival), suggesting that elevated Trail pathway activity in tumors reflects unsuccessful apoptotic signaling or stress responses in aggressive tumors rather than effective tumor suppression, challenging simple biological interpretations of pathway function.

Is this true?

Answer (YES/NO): NO